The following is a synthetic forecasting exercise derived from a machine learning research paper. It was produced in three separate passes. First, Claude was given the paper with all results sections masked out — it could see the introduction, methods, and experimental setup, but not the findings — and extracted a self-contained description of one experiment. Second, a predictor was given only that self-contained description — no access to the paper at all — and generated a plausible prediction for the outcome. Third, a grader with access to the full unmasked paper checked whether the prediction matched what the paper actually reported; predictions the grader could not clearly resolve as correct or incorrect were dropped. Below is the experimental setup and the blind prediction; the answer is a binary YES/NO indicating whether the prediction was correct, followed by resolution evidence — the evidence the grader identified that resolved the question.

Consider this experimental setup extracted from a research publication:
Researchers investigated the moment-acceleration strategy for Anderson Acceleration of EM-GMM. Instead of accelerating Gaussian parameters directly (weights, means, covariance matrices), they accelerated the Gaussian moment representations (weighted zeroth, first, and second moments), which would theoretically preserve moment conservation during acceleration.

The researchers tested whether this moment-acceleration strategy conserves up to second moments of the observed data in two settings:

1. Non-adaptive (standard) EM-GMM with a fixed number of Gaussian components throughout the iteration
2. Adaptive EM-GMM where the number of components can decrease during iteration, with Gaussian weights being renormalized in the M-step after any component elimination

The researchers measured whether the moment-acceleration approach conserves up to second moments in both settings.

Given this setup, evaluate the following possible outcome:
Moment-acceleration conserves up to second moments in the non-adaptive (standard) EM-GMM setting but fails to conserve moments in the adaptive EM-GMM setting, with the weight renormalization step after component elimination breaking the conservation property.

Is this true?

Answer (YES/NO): YES